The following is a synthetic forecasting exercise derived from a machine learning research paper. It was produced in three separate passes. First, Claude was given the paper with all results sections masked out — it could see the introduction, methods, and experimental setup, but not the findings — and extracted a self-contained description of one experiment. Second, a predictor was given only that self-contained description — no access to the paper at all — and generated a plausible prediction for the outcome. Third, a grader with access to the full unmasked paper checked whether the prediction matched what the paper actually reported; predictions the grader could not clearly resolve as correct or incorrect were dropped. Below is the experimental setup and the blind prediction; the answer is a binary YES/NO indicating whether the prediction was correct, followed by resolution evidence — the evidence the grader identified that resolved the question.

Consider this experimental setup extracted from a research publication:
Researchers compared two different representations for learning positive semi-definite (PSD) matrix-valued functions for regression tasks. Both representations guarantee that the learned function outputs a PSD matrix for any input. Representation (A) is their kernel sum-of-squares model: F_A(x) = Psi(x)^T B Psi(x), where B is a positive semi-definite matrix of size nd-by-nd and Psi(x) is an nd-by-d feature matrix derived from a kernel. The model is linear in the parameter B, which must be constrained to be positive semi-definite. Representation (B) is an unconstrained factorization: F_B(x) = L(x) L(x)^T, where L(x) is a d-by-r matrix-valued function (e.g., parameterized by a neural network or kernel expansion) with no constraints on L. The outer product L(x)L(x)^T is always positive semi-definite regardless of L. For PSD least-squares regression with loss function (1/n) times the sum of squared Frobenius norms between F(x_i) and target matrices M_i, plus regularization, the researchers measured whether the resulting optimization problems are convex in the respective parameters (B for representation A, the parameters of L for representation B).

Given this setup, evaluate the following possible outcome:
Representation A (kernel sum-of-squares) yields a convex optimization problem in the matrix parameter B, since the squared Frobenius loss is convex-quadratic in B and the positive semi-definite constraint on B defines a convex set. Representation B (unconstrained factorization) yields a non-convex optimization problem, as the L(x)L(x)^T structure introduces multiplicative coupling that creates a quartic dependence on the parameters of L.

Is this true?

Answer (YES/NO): YES